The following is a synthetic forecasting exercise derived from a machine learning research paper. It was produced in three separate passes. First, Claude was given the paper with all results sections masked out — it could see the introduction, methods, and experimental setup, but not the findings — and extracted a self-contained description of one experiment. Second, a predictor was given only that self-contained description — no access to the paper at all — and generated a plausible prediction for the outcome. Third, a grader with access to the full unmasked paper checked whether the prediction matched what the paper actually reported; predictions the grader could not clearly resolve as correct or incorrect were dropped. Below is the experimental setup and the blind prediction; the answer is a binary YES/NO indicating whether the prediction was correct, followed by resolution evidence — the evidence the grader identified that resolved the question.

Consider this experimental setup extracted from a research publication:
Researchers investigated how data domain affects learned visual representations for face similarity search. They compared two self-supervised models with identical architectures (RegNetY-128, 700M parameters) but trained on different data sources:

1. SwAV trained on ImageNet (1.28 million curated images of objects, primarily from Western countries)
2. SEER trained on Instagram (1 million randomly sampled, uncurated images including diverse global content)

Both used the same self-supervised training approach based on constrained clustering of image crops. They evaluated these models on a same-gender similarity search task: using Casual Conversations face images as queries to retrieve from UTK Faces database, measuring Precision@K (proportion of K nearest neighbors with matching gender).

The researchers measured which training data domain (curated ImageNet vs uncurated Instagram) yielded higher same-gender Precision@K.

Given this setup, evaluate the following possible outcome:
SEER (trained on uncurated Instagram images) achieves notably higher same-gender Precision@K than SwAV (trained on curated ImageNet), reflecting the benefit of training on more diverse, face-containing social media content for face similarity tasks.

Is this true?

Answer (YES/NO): NO